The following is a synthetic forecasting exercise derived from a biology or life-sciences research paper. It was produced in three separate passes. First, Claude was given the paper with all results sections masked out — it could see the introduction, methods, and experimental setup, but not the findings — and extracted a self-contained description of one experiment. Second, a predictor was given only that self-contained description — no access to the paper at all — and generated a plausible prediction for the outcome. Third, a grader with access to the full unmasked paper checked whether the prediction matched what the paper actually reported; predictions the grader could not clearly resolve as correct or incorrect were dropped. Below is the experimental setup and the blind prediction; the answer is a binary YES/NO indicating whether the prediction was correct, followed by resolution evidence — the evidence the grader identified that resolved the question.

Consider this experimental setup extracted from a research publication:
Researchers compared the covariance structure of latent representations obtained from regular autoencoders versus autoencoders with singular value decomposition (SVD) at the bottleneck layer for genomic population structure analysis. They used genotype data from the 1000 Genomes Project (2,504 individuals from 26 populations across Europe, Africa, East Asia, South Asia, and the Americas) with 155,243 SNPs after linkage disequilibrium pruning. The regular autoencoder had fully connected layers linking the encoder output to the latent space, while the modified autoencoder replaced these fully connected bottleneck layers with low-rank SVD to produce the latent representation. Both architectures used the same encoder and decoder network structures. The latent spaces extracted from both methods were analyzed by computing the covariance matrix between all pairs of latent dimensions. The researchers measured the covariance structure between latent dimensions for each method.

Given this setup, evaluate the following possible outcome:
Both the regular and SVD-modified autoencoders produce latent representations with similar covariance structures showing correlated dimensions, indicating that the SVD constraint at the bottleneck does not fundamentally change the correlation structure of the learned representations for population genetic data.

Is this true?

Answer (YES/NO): NO